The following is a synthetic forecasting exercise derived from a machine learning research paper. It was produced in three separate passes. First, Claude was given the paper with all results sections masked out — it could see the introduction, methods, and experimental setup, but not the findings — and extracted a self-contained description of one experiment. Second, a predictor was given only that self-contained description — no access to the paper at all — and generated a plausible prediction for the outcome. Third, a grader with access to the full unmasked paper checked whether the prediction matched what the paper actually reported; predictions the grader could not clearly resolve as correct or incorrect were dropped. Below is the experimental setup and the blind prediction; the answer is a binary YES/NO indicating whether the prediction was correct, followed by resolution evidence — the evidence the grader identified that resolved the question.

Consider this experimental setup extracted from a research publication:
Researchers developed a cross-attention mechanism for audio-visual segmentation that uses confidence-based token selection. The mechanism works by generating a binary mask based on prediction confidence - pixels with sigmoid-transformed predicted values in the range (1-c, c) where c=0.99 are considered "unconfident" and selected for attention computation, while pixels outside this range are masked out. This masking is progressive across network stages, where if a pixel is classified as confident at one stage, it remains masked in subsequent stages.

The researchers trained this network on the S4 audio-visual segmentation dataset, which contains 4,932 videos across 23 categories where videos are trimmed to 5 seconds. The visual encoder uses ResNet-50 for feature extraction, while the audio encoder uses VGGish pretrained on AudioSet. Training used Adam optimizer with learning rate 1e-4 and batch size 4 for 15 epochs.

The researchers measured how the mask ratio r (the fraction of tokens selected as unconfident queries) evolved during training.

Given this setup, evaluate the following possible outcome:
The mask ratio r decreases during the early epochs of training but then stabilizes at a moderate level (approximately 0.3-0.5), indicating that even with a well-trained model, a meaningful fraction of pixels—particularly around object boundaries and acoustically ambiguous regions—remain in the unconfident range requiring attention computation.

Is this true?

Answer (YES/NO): NO